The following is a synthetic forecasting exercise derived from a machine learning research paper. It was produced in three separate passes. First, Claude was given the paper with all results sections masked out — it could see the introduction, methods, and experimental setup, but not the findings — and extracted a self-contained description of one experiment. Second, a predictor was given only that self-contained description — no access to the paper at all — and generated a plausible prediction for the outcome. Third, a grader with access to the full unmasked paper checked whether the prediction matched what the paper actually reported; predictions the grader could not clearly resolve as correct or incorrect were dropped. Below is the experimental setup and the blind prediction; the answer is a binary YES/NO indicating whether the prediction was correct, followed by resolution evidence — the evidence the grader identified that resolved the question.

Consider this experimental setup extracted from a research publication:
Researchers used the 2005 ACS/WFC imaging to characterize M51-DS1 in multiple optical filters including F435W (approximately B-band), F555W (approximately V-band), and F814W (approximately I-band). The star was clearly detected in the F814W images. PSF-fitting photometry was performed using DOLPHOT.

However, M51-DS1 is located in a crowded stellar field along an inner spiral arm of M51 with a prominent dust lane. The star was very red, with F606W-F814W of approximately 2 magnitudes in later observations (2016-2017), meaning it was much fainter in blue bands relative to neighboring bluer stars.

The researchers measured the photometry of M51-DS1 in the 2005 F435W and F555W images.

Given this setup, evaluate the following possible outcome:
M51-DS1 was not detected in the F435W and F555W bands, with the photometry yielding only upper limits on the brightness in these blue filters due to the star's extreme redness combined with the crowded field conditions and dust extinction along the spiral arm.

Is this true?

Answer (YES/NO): YES